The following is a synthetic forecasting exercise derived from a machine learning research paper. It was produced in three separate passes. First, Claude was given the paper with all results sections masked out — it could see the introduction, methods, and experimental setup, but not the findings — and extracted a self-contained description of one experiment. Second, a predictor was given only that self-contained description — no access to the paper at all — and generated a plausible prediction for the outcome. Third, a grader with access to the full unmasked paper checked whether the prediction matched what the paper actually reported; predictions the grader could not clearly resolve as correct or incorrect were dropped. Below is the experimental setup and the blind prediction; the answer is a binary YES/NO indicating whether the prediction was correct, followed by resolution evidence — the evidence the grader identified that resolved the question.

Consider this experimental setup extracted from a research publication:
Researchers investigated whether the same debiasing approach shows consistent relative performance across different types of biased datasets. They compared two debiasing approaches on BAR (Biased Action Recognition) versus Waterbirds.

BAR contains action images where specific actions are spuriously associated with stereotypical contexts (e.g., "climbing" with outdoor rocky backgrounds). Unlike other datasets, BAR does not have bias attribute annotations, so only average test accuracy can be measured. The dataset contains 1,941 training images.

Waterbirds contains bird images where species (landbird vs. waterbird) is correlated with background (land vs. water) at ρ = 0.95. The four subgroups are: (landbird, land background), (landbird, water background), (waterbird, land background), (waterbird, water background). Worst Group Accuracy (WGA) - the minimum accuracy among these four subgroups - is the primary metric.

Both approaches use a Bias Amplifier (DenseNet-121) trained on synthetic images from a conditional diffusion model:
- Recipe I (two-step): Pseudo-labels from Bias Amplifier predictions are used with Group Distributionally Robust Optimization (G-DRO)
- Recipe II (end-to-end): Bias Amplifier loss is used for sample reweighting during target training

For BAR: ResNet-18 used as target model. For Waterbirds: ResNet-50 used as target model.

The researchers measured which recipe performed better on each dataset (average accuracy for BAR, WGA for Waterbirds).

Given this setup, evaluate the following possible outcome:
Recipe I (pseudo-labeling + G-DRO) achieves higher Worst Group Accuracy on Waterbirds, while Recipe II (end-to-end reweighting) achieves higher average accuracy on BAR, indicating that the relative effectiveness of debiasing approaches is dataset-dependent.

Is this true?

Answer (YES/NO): NO